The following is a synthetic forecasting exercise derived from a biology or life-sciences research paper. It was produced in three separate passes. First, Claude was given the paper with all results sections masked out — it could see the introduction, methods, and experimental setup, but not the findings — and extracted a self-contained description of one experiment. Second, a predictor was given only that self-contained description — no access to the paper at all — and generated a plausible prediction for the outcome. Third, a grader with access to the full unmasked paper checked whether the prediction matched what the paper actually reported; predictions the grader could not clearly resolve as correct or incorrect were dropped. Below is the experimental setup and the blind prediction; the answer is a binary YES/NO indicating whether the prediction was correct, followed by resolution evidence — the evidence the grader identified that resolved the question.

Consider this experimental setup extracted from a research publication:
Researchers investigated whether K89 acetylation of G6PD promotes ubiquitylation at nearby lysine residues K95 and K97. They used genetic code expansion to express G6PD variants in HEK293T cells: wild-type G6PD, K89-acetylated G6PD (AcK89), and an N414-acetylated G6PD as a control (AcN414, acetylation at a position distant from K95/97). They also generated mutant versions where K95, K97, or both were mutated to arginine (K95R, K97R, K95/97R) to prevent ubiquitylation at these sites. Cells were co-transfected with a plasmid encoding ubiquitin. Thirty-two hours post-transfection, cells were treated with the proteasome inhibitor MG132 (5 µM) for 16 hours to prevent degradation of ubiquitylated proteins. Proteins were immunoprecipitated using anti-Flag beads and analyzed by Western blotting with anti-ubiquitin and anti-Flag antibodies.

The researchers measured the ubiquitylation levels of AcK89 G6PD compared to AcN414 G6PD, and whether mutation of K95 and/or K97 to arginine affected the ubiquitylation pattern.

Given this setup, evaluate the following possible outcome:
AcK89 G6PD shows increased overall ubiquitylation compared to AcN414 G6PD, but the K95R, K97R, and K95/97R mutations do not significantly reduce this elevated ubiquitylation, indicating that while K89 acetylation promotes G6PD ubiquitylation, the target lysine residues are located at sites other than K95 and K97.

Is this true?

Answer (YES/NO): NO